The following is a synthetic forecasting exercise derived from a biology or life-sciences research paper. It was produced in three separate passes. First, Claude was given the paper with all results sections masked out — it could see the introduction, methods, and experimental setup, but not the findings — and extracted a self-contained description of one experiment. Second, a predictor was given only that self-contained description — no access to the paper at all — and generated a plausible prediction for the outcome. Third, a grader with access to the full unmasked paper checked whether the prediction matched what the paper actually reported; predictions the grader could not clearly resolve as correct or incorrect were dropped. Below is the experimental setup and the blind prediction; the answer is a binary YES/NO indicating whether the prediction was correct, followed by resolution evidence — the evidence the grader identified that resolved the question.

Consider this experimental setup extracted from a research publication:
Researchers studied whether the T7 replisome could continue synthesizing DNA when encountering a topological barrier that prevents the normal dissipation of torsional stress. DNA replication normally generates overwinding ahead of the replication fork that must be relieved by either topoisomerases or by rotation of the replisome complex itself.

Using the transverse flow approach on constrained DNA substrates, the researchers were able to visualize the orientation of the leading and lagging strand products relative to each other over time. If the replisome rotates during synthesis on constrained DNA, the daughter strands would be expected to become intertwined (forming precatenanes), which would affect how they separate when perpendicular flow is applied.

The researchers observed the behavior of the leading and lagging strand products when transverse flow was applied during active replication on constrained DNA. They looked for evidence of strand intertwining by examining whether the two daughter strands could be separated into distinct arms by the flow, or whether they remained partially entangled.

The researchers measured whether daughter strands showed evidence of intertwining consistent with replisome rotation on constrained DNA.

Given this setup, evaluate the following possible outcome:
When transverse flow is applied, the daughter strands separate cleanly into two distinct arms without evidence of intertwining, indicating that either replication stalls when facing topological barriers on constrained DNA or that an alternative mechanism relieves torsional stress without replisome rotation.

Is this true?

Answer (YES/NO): NO